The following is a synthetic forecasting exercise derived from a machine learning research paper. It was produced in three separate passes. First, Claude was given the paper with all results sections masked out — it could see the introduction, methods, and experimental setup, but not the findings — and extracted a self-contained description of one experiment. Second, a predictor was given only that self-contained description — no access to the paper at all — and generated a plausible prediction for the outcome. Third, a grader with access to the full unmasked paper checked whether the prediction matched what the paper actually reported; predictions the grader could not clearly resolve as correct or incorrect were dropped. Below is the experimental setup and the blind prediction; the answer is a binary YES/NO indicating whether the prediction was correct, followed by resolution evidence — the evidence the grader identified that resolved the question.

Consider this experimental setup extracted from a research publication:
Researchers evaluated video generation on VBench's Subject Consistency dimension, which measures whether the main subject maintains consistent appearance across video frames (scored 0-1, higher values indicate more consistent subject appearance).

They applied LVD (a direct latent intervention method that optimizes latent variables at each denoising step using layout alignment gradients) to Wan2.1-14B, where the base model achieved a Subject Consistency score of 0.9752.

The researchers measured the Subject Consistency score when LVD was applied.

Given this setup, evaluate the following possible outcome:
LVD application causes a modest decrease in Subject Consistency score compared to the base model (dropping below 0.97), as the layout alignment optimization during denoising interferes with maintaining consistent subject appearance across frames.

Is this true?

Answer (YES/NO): YES